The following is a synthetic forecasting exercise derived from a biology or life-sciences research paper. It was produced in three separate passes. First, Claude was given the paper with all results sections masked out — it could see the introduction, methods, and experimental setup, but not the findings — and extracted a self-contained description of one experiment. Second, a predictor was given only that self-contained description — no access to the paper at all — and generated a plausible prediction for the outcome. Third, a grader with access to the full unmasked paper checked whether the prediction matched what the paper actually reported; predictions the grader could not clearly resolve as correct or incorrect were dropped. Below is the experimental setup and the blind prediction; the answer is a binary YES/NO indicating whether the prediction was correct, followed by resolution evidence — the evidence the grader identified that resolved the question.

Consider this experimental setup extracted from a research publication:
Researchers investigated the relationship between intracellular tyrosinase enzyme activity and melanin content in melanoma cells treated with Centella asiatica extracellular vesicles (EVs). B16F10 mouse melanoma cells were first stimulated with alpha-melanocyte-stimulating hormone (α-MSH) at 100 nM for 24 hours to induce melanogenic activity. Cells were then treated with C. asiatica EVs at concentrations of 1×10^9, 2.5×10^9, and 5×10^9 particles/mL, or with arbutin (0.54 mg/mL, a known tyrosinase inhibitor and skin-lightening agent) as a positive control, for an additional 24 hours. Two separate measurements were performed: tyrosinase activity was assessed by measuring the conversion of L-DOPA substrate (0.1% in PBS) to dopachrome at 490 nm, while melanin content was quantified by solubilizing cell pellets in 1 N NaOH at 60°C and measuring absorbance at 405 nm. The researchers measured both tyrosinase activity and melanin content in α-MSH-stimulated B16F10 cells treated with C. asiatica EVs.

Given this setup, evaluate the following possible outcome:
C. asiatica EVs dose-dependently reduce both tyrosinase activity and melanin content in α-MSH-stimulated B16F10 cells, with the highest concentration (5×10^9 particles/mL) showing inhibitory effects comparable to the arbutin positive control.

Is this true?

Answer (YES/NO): NO